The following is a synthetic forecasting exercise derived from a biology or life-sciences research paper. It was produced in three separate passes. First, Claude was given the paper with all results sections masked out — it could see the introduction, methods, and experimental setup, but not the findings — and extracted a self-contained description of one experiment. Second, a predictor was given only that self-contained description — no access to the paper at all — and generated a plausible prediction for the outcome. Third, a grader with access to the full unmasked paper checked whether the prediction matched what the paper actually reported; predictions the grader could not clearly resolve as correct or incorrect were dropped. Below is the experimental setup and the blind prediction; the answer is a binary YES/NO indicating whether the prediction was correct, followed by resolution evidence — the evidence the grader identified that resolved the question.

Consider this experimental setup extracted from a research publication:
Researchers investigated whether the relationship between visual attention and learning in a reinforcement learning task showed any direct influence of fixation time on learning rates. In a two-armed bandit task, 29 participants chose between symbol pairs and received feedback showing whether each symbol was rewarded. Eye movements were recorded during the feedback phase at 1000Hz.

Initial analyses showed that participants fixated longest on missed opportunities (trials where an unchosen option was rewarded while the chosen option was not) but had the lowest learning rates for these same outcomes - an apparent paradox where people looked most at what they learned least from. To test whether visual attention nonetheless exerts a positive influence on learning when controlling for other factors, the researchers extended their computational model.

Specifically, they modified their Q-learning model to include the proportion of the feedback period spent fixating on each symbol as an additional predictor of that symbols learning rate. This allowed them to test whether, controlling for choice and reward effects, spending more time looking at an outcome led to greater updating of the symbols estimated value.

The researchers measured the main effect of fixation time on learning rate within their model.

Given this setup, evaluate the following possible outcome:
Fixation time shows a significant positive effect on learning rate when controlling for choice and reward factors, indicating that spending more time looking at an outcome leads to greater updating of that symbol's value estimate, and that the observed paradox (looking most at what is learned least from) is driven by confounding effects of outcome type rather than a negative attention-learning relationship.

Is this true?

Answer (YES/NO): YES